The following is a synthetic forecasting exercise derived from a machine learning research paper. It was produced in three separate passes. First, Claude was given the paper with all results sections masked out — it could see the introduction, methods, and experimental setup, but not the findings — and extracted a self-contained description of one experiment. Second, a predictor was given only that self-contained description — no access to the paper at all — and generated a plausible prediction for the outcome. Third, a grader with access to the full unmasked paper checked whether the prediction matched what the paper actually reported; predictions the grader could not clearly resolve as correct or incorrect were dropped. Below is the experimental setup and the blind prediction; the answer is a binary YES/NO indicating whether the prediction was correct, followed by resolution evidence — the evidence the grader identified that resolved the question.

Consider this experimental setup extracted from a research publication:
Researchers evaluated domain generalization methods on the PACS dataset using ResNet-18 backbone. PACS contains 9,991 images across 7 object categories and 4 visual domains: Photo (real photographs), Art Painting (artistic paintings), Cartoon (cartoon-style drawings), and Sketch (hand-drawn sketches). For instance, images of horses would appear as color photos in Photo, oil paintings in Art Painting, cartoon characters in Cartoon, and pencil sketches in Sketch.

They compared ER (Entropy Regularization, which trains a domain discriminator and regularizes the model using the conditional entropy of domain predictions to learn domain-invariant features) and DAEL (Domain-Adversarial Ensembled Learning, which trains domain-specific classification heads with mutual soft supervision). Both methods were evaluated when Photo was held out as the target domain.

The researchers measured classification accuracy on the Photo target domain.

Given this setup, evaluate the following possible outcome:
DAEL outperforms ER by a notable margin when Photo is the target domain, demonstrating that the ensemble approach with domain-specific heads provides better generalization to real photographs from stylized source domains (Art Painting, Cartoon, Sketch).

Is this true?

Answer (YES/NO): NO